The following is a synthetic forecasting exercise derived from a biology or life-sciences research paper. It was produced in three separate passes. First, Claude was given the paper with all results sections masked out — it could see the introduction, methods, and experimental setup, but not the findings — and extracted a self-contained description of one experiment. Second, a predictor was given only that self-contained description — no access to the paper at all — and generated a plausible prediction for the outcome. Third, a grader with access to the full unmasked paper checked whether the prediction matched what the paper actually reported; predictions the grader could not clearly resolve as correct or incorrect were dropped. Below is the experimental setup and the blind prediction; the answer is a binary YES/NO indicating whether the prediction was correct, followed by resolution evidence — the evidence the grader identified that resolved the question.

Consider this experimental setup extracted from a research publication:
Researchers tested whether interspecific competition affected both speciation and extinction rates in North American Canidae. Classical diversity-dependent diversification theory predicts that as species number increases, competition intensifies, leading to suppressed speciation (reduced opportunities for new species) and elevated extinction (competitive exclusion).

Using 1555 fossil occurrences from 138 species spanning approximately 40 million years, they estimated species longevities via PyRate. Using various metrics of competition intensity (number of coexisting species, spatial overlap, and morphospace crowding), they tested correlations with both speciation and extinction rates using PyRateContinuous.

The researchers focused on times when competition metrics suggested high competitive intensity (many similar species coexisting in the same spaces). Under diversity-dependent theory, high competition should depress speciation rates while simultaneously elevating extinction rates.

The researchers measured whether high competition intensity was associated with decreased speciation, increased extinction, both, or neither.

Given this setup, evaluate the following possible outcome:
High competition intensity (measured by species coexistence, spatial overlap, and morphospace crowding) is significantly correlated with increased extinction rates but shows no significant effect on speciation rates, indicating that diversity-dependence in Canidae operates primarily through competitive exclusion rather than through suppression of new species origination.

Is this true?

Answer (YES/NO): NO